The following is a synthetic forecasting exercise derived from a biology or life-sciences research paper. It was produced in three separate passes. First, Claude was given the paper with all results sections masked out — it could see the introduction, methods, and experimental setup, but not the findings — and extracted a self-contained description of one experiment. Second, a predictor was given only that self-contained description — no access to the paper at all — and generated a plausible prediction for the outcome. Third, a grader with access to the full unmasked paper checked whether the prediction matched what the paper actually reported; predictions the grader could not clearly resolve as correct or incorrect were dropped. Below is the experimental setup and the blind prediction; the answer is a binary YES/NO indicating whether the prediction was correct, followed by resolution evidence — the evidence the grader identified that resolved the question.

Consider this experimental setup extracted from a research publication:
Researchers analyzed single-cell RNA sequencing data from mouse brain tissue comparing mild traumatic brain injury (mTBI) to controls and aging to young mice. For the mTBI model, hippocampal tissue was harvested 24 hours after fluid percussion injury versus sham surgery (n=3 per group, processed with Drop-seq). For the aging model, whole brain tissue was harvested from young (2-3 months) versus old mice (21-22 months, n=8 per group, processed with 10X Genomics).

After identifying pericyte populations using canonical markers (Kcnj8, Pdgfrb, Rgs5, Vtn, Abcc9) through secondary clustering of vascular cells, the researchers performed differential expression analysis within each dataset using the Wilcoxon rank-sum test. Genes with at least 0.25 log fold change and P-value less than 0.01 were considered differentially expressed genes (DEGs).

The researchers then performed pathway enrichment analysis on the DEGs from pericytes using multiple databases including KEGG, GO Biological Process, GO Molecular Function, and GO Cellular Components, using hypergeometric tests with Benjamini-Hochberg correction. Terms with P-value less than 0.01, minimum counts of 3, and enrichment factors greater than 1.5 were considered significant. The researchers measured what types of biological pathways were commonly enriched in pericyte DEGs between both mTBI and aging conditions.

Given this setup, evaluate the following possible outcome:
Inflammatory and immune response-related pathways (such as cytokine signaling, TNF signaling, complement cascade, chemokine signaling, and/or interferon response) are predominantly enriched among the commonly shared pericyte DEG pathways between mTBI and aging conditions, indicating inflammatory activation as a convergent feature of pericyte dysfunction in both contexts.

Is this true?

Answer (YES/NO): NO